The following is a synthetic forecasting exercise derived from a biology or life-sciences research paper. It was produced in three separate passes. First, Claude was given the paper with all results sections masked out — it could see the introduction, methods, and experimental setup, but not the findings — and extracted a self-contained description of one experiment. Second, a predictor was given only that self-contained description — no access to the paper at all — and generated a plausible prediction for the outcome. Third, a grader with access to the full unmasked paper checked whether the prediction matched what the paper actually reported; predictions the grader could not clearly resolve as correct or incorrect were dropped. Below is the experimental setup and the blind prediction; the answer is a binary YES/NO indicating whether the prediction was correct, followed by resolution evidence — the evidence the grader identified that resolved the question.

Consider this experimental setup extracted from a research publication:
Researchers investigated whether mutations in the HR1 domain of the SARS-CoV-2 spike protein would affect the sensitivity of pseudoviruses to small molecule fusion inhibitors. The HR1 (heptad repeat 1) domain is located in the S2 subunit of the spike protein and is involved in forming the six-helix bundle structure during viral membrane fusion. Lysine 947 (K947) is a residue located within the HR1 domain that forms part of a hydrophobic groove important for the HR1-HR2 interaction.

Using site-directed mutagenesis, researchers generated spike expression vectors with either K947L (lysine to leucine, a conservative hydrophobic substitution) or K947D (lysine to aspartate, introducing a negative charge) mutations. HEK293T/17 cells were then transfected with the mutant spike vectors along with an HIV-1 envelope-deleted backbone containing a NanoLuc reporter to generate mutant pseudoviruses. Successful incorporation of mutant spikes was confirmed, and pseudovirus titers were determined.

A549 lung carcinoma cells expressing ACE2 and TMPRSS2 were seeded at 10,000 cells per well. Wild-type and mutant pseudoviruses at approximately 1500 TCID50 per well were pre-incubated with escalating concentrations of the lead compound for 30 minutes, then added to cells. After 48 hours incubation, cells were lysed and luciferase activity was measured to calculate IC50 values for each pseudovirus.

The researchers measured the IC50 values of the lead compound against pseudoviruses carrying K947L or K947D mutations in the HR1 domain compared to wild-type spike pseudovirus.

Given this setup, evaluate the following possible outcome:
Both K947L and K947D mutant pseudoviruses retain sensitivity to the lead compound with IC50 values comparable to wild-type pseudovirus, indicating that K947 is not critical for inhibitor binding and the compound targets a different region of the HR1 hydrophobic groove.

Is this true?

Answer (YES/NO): NO